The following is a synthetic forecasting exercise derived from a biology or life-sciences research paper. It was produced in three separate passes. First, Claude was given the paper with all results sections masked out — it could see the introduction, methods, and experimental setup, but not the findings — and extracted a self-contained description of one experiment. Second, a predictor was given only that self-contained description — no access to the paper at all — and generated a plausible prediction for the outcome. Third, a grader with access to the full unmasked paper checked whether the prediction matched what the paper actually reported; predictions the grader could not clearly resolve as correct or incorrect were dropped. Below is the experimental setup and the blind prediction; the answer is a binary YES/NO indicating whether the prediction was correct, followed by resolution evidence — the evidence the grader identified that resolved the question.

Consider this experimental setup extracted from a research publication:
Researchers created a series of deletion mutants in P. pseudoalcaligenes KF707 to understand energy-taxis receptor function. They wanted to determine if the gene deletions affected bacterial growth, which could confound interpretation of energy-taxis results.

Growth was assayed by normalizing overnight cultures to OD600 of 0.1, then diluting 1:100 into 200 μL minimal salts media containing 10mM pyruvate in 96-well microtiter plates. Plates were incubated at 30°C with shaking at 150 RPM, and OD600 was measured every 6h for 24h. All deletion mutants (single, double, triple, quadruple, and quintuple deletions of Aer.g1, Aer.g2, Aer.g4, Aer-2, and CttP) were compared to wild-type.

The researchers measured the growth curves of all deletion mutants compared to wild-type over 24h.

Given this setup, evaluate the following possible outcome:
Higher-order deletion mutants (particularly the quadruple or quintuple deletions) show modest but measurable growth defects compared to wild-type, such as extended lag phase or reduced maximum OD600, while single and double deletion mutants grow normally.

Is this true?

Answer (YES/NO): NO